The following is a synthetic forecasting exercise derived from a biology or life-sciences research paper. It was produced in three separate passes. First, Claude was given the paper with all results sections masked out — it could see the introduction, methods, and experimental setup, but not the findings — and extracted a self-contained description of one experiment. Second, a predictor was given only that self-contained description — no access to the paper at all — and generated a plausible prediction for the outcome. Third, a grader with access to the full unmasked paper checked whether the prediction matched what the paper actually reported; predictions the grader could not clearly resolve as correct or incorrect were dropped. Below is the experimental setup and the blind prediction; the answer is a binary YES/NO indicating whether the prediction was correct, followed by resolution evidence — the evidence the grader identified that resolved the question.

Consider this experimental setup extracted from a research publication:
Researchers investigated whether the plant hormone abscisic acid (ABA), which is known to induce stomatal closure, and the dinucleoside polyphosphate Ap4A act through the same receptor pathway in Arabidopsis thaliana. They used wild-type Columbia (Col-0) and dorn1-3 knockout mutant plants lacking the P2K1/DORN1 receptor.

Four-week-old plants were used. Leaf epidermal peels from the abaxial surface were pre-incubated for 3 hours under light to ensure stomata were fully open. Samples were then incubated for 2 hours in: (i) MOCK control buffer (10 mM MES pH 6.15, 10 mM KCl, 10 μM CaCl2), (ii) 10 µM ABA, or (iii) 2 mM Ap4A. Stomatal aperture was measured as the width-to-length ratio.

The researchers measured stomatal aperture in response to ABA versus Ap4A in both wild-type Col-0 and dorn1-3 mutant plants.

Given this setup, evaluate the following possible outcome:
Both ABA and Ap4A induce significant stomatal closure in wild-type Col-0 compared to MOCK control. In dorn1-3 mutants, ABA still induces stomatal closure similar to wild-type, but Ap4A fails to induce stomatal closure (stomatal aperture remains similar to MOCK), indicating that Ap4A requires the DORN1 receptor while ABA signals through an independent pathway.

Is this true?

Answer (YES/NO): YES